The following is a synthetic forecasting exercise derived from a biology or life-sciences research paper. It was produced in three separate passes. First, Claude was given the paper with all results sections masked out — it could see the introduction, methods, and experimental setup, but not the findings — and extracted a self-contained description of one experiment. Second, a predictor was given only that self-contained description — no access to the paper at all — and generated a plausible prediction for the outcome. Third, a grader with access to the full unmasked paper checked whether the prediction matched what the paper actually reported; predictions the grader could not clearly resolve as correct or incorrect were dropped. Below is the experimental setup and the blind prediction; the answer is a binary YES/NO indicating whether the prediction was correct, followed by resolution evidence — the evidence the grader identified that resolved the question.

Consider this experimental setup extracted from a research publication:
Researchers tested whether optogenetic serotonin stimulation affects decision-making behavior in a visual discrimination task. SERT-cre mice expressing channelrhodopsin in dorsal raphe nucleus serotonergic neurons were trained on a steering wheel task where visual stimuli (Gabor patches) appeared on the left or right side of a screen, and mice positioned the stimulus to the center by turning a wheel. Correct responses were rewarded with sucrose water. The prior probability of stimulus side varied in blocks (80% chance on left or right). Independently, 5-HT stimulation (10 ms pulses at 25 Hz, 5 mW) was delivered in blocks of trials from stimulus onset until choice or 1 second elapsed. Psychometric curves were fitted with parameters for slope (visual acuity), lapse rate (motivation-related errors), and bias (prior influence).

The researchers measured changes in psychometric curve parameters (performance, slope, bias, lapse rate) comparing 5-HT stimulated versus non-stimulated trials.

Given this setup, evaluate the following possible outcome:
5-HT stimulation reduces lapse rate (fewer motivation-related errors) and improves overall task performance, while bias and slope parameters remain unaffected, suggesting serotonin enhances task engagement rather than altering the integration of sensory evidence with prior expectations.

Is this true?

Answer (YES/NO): NO